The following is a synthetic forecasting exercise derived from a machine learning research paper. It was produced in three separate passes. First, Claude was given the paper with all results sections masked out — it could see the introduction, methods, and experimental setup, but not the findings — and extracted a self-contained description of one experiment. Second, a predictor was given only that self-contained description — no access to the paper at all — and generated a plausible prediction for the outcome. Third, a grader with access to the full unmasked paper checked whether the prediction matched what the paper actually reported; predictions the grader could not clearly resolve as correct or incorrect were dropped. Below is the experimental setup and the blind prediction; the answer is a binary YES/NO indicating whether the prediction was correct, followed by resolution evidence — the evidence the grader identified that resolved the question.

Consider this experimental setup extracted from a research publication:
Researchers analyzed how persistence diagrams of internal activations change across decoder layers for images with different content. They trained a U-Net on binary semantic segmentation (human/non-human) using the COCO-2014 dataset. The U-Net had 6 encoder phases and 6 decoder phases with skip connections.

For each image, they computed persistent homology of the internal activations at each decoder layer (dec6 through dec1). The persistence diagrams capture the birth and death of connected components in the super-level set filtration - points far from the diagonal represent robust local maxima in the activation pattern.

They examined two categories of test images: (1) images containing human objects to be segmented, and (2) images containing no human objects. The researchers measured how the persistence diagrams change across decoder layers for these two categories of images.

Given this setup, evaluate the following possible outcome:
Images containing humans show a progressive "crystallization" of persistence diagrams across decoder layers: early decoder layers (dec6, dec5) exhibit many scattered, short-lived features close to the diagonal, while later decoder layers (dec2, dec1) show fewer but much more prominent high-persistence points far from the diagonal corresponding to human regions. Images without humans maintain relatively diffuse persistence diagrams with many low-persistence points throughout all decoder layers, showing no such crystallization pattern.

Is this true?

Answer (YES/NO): NO